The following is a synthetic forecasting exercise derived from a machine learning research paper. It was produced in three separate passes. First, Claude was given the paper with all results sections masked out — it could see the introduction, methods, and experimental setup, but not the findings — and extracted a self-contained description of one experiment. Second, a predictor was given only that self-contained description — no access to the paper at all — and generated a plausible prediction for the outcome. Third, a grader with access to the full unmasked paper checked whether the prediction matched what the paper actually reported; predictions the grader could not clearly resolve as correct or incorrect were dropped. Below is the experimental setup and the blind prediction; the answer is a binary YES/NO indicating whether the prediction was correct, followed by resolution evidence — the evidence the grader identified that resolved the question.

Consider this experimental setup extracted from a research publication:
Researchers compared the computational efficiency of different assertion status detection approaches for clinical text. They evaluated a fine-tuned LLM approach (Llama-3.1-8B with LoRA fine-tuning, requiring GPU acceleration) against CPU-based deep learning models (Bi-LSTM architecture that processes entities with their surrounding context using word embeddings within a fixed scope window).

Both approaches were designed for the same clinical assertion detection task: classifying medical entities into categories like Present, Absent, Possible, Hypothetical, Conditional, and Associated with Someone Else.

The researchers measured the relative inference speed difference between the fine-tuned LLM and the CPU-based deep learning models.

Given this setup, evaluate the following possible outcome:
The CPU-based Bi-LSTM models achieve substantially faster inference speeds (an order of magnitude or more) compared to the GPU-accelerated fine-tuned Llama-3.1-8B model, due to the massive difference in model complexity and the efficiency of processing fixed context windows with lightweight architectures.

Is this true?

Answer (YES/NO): YES